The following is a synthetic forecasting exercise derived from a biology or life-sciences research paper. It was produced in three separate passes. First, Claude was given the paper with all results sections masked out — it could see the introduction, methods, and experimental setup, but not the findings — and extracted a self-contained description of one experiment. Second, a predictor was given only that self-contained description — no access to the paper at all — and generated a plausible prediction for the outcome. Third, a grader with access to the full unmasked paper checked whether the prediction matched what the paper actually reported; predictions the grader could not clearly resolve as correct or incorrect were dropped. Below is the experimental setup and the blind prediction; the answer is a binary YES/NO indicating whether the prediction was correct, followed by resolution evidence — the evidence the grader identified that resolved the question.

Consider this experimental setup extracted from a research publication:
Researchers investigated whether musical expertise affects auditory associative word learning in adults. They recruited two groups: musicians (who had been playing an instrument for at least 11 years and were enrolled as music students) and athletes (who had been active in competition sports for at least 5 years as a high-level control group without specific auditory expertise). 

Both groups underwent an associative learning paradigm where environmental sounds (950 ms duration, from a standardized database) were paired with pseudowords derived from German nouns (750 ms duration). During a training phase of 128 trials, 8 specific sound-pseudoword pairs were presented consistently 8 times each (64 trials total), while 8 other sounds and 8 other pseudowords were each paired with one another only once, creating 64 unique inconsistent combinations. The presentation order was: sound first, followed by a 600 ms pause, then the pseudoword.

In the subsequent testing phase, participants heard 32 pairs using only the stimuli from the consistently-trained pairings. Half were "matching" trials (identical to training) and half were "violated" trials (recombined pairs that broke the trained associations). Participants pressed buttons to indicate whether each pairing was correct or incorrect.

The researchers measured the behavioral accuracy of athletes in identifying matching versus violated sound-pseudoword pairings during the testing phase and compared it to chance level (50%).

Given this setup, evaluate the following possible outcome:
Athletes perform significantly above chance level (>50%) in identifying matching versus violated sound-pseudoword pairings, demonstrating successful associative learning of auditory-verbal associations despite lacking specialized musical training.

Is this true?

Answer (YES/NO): NO